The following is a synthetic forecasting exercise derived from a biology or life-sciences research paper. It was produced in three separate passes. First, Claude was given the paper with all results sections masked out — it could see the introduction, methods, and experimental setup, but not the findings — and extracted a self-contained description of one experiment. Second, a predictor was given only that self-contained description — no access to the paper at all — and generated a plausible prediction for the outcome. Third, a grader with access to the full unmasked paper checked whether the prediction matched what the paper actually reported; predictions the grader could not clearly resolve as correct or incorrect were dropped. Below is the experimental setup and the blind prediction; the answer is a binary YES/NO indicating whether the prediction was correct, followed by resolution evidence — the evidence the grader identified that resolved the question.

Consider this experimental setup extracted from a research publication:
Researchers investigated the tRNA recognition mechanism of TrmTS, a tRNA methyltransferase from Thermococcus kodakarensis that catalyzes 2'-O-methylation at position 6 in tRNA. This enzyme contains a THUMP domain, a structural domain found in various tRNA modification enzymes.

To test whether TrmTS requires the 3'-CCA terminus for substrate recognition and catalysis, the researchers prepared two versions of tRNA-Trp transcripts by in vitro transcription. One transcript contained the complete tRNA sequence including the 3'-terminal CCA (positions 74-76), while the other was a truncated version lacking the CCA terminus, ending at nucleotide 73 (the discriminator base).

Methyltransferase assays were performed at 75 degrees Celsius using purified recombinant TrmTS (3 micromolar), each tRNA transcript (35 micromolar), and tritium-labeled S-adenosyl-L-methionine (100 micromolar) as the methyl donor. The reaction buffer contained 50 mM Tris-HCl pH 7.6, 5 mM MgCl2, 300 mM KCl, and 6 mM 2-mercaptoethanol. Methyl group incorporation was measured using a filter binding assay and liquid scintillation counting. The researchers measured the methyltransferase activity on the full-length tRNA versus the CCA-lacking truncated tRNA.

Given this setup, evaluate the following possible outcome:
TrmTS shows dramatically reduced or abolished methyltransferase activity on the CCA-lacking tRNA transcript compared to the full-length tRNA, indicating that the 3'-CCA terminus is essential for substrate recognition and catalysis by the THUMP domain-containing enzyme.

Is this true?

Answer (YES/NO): YES